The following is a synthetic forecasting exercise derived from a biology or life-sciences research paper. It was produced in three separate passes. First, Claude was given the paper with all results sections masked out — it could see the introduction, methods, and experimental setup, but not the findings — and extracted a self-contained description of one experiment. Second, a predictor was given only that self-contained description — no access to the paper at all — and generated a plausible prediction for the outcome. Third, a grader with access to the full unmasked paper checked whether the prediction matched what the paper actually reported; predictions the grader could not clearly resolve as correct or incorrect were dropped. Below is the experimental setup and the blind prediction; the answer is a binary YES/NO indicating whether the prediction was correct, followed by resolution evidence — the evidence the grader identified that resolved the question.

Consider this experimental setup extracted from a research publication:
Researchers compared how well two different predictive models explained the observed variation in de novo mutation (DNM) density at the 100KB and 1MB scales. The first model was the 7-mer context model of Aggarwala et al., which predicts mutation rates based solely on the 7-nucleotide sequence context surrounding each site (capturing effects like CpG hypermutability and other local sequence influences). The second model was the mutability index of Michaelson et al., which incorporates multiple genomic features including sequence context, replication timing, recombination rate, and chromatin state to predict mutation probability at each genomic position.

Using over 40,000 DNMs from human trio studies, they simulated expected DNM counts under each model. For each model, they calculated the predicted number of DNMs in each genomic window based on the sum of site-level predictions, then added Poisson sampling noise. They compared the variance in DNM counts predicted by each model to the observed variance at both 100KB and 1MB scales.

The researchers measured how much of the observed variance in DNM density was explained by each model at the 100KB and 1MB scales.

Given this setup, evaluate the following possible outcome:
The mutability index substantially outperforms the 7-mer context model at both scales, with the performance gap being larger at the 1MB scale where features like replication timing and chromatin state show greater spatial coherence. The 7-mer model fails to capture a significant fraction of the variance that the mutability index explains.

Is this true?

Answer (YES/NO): NO